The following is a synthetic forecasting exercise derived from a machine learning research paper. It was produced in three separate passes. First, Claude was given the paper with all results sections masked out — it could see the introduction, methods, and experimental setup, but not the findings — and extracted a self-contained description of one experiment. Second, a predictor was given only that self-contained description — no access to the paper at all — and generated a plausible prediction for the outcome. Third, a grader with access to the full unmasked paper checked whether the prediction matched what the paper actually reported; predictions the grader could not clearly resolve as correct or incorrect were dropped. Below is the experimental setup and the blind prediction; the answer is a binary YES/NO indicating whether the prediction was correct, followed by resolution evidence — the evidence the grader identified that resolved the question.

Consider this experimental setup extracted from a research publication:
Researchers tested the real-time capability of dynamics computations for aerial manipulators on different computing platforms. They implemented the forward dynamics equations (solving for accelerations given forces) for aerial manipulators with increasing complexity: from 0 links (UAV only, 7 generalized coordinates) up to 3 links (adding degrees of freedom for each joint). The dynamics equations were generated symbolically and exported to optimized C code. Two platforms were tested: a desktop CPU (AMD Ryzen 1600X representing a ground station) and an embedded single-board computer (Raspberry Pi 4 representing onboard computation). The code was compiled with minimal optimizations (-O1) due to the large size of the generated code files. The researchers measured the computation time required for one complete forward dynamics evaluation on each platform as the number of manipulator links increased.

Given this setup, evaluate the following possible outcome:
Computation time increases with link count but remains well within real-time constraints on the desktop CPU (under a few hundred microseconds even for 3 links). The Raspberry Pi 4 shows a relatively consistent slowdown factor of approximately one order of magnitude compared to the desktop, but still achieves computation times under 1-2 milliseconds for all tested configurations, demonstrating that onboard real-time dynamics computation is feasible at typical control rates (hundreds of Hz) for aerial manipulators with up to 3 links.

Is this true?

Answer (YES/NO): NO